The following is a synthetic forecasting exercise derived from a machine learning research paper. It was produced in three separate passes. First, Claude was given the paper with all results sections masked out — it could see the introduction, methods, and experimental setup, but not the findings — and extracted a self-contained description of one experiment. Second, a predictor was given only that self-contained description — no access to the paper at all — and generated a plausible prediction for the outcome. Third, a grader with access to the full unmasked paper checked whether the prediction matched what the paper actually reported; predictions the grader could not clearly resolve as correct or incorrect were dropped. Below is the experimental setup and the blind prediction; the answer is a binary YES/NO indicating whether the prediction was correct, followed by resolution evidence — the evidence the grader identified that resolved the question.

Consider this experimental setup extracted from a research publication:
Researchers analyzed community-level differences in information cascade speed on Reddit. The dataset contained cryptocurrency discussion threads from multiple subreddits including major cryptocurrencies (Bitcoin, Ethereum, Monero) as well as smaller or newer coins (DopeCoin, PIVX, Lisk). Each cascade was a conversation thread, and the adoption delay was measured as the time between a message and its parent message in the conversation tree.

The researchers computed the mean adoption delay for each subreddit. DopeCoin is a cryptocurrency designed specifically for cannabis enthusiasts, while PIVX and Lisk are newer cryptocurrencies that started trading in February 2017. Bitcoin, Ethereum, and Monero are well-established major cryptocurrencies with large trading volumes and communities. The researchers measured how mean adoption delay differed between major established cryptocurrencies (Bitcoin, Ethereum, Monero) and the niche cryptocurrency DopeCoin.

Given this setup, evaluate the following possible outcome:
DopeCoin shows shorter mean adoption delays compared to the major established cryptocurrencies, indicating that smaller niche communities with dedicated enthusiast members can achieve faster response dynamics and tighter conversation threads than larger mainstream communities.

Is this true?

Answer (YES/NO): NO